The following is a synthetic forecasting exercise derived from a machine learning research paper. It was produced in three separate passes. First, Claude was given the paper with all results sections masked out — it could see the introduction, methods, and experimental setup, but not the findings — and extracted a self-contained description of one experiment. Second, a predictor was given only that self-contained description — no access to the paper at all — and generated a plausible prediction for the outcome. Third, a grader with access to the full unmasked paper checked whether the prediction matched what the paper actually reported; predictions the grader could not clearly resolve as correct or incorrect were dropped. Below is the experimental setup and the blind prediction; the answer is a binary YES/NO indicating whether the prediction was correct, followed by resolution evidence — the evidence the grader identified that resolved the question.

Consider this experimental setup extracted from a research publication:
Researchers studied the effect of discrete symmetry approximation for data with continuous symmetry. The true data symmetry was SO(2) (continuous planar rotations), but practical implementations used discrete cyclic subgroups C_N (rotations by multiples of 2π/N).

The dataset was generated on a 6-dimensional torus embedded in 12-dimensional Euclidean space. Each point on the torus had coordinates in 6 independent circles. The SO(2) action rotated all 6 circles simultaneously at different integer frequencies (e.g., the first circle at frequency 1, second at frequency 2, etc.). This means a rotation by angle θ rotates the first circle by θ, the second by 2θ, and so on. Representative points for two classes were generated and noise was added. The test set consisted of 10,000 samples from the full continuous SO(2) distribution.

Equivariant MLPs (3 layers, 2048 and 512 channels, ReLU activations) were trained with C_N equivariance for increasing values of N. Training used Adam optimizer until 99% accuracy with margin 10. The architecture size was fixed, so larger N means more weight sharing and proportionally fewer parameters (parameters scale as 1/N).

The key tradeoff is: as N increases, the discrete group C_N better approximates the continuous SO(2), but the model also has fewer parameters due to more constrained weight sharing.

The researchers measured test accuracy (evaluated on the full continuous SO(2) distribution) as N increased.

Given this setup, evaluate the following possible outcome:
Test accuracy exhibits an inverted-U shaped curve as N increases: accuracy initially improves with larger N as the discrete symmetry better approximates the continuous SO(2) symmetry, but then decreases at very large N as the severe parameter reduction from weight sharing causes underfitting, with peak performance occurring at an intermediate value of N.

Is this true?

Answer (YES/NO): NO